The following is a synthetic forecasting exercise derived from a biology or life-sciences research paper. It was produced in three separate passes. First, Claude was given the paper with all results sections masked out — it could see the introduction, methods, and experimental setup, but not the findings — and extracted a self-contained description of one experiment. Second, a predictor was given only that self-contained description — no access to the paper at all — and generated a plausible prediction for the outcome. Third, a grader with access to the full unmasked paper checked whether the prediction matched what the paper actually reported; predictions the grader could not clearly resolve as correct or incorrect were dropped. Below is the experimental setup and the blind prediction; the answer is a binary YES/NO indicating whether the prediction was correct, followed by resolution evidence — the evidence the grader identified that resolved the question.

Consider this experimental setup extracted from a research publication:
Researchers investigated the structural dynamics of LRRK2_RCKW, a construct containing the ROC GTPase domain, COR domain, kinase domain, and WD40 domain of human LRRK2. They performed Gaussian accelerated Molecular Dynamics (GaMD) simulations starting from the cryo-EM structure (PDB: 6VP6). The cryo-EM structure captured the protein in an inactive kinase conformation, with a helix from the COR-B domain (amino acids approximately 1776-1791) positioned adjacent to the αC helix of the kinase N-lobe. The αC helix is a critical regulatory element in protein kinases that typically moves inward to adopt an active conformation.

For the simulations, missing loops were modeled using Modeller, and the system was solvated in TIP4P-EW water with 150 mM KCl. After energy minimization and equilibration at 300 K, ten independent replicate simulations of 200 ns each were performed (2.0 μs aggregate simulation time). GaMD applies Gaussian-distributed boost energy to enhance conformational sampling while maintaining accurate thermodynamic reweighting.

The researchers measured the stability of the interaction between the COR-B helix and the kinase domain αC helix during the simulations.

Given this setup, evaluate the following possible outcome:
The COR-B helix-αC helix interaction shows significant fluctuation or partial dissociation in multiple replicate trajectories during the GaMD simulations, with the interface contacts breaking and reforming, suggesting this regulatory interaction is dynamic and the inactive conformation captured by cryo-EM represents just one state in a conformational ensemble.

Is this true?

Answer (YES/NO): NO